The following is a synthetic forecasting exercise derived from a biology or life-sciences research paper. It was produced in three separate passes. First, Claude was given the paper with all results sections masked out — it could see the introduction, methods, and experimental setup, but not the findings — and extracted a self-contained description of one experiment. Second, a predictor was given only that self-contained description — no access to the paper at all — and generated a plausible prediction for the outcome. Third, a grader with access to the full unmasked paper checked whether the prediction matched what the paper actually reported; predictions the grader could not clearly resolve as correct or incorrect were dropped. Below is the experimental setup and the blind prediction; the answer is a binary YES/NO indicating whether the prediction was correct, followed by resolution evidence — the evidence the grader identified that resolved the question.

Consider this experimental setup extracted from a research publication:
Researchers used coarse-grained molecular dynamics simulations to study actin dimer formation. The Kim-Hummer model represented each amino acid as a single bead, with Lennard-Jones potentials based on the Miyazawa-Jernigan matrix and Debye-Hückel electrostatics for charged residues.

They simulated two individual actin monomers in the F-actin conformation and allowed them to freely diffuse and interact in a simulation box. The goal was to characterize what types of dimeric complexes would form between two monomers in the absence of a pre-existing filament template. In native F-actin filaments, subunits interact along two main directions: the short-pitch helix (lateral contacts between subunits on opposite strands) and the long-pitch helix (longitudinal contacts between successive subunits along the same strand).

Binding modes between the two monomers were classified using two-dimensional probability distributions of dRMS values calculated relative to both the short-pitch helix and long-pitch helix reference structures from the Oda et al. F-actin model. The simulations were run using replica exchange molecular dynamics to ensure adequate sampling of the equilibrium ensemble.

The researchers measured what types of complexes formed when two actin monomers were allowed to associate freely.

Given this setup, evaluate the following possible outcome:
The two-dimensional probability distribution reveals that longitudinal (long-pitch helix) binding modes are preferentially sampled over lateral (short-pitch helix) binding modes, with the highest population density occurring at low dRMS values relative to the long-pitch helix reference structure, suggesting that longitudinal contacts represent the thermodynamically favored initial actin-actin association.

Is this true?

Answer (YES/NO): NO